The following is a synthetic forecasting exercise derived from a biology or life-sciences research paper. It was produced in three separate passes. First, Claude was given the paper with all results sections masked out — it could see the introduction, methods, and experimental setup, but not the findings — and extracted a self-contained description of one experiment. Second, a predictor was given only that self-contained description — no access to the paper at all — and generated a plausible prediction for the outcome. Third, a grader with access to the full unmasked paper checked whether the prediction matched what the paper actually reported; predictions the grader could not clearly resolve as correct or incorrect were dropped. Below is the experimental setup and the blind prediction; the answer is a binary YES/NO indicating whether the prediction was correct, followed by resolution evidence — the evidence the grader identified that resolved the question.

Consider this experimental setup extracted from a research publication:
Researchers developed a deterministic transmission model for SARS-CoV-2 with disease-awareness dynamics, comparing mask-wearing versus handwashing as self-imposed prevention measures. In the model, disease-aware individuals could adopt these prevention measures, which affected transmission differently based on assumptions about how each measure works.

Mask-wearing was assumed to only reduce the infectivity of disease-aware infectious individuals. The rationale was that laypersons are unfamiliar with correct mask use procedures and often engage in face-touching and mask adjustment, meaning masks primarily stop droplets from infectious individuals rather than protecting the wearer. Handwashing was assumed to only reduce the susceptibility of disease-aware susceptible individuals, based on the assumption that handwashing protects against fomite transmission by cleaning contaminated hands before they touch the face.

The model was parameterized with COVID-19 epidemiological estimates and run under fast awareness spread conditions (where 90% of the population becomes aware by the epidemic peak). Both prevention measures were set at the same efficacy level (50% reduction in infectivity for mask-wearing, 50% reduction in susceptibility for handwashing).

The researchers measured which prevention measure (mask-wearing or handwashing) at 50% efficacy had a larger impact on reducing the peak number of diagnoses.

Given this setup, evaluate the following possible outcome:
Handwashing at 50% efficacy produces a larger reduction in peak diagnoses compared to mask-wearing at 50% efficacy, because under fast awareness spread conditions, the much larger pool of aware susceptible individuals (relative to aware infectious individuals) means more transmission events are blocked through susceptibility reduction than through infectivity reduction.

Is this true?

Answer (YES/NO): NO